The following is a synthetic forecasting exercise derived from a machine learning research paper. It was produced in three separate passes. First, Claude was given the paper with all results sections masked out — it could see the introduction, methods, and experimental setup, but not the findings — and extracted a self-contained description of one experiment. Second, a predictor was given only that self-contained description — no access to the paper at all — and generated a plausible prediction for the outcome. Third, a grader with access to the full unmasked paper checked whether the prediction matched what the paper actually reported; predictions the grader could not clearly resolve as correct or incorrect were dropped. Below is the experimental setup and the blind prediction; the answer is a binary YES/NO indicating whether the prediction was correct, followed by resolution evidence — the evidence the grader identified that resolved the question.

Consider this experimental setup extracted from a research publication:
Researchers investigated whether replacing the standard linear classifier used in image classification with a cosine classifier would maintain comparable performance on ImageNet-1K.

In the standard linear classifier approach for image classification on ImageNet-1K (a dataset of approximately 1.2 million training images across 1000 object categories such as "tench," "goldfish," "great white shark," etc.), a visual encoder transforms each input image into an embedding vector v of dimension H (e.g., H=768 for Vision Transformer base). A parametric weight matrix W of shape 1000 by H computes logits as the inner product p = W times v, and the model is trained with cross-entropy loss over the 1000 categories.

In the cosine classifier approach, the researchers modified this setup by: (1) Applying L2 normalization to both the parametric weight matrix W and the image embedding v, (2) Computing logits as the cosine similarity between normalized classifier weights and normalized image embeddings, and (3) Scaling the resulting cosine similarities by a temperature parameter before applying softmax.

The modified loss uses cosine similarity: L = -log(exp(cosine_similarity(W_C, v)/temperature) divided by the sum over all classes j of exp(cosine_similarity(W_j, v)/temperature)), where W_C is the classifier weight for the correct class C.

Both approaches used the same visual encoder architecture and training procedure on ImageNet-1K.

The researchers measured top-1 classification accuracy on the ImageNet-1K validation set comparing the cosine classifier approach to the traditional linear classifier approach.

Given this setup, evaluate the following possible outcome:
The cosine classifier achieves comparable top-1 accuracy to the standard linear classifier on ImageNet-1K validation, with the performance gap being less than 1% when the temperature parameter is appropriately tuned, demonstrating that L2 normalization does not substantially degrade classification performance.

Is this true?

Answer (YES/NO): YES